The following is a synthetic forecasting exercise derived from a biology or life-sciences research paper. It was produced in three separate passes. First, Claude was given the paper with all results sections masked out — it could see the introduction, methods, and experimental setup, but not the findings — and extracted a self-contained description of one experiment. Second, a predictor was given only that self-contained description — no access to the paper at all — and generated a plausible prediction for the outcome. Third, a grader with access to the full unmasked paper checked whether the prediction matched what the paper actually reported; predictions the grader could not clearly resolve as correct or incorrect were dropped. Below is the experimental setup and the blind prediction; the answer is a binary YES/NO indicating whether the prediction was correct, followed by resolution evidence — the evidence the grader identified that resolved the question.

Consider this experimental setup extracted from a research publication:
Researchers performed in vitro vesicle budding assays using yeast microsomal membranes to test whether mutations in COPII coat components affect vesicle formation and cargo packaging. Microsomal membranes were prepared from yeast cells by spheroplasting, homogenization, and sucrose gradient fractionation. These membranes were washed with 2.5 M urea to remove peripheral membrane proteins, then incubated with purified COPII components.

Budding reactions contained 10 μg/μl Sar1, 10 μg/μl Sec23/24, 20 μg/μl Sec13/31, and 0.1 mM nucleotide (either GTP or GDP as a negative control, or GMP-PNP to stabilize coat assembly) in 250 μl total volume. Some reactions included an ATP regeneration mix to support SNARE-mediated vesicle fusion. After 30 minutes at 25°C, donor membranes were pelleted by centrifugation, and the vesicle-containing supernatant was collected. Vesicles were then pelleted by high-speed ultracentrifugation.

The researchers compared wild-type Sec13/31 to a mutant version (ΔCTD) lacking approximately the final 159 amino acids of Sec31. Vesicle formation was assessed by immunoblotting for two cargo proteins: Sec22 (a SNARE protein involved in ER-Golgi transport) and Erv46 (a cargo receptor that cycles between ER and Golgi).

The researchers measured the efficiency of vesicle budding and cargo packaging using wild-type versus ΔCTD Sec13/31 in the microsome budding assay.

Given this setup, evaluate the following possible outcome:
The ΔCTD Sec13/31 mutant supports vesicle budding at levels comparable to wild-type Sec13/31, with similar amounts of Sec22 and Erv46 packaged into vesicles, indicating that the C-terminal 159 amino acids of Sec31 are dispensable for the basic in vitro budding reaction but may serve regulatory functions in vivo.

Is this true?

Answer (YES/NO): NO